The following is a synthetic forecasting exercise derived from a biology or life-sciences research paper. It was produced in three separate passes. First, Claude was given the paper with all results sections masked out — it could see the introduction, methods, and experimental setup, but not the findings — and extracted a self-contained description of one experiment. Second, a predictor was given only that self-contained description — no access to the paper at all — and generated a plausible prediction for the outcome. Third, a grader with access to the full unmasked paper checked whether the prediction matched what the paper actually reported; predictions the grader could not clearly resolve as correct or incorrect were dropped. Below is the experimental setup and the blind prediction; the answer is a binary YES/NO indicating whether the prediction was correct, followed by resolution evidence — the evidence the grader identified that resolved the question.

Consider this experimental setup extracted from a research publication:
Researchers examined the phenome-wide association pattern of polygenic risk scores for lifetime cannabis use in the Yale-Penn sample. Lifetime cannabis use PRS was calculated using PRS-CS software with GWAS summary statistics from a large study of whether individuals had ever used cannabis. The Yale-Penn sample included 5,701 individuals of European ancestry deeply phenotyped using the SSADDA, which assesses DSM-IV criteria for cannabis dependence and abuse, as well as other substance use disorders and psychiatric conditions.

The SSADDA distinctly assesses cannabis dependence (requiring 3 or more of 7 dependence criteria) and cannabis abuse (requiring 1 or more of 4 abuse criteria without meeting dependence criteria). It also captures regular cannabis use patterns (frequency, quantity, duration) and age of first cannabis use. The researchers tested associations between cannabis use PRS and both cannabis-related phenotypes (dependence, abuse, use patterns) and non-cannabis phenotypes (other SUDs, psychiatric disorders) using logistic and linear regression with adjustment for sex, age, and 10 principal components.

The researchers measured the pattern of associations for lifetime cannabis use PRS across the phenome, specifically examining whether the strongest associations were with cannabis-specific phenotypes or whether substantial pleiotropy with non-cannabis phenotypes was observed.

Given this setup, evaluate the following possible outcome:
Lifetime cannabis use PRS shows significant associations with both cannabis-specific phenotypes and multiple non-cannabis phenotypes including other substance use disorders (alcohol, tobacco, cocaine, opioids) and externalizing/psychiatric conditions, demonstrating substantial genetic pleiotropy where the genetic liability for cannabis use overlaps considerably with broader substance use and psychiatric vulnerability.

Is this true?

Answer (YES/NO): NO